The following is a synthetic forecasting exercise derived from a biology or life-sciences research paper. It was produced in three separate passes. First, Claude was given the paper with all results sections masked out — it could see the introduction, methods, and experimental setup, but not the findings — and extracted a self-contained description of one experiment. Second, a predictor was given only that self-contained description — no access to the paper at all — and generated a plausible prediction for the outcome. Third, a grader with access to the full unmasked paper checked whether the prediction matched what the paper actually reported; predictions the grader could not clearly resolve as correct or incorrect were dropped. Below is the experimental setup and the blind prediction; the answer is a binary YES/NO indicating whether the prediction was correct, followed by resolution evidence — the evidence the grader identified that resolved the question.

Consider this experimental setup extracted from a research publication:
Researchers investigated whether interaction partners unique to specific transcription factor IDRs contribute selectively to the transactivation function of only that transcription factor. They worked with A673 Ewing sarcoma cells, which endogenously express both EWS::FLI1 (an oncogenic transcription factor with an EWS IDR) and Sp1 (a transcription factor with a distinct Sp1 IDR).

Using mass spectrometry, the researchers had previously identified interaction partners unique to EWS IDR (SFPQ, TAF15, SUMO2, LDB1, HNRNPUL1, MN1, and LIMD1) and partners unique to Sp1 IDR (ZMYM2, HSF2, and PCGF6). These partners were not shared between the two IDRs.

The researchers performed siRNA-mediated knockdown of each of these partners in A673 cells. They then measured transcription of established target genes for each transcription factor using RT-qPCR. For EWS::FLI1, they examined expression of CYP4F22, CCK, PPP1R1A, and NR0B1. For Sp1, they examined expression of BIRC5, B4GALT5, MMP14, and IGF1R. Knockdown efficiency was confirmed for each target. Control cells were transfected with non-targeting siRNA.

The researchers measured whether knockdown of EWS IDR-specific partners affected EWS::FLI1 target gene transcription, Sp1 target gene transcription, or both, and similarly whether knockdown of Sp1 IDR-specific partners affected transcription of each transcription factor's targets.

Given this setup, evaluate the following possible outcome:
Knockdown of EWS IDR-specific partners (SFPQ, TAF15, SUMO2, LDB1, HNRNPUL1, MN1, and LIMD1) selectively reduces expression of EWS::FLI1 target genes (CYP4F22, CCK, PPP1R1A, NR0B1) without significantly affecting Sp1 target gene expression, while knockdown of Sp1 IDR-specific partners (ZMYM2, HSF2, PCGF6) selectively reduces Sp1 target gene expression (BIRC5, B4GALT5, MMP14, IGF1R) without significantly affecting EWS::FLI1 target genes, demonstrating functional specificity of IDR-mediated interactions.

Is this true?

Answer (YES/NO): YES